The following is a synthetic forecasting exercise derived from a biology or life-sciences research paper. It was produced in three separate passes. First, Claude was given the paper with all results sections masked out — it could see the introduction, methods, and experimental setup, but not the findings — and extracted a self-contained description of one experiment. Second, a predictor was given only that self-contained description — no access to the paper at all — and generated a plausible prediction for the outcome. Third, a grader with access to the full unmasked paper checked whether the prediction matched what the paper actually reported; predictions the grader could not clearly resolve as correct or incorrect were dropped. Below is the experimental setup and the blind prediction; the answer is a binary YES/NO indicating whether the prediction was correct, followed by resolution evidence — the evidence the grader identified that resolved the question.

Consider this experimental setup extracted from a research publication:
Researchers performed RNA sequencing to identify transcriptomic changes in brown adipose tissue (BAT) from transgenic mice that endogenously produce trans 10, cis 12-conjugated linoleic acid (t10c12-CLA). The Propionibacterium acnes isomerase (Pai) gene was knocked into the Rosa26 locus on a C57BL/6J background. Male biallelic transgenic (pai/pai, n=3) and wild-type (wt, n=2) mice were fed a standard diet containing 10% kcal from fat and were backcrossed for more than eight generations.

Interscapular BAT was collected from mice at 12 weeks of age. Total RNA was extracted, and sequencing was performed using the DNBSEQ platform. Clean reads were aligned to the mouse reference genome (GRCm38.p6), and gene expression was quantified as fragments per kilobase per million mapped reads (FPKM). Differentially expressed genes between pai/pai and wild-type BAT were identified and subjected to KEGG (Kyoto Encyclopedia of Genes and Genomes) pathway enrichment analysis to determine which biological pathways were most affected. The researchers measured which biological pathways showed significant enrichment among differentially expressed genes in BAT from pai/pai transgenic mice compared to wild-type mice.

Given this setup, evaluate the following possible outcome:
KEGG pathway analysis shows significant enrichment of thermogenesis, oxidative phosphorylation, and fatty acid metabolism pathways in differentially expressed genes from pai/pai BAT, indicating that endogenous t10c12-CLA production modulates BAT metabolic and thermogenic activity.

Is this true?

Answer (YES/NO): NO